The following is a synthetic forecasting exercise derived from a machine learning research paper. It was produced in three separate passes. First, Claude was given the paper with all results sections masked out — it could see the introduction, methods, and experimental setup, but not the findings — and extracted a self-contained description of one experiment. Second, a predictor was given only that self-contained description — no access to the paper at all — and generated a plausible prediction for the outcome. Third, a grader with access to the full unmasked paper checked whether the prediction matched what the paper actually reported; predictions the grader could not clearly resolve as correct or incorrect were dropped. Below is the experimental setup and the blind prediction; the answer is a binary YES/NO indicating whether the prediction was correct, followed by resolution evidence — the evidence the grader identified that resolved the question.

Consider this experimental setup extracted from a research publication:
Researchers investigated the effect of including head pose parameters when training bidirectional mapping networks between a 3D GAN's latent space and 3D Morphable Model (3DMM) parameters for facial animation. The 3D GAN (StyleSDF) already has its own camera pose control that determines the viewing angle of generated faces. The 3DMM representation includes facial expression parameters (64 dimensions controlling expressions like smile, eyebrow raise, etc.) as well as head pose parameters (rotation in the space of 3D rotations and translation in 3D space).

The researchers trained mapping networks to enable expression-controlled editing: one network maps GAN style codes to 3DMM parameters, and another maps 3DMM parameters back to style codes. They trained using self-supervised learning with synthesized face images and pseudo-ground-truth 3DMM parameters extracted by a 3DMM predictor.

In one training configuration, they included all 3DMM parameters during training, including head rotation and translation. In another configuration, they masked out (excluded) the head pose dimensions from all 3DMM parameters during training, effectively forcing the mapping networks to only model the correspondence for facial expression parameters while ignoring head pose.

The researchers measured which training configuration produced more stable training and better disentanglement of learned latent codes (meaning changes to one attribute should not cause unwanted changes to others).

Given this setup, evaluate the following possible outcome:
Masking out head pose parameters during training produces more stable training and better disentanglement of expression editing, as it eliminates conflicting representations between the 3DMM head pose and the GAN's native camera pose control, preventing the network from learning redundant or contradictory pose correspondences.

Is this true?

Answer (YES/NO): YES